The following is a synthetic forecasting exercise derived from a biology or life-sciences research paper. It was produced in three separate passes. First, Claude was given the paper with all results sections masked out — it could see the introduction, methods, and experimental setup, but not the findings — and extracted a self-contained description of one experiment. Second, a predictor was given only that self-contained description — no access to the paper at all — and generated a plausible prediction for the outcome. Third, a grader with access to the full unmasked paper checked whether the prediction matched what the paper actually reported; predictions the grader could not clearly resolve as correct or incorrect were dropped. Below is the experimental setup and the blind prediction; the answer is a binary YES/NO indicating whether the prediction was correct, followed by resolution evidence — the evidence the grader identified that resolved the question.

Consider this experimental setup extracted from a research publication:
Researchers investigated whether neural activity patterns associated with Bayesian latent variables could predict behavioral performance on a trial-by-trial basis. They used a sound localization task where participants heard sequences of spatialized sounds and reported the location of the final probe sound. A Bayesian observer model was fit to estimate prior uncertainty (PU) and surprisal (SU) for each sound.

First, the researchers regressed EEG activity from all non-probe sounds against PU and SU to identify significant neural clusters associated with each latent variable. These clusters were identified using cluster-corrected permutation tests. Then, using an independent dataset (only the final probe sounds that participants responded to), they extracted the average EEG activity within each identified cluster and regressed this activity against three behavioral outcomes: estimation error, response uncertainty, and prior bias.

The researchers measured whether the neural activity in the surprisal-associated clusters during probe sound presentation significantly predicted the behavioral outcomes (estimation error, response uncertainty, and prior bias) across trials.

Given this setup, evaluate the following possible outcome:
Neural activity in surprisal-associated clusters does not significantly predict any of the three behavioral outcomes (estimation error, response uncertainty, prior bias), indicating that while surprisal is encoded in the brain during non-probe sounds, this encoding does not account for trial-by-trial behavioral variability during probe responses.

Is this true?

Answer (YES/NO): NO